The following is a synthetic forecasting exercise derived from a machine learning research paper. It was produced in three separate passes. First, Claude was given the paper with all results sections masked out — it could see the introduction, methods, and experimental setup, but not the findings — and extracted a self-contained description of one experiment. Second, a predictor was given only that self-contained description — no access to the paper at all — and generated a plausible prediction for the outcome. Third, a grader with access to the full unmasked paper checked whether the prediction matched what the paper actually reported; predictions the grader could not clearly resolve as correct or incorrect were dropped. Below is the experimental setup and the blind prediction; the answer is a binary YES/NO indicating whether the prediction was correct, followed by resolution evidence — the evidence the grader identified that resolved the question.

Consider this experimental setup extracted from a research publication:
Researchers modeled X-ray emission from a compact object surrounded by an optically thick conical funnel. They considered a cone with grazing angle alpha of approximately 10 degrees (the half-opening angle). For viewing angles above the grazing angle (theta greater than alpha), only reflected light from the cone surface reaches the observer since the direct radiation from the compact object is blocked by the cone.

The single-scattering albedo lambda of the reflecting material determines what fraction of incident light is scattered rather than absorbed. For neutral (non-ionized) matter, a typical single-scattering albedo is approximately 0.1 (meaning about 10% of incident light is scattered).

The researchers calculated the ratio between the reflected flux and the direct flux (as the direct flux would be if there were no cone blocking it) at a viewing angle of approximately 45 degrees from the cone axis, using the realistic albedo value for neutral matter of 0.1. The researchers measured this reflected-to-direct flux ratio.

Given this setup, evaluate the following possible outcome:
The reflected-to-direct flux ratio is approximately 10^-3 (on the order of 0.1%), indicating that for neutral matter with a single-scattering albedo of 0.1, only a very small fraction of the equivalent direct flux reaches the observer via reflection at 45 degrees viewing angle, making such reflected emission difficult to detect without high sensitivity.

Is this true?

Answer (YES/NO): NO